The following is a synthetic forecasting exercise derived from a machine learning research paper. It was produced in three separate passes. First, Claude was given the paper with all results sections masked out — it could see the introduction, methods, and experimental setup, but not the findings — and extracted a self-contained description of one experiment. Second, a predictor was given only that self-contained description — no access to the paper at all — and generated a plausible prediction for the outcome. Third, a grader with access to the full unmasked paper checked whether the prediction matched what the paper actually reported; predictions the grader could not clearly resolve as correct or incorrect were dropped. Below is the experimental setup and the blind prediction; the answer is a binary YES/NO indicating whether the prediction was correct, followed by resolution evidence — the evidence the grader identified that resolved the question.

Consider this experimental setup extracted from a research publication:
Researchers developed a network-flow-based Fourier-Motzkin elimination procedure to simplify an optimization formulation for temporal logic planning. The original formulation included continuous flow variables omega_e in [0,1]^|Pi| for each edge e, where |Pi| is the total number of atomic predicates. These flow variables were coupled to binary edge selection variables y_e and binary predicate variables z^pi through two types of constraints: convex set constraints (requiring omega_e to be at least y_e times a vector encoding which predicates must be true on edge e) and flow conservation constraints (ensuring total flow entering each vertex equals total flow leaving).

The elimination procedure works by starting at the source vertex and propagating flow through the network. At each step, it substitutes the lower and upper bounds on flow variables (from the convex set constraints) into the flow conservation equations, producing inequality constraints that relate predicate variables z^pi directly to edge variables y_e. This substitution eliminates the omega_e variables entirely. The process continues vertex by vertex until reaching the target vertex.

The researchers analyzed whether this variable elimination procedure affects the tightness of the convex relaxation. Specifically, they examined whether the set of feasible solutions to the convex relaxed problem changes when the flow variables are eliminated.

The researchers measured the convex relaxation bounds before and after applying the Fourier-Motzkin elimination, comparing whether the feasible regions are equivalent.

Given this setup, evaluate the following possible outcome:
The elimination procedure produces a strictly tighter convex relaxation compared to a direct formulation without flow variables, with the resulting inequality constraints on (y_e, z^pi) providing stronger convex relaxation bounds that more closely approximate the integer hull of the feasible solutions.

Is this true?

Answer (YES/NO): NO